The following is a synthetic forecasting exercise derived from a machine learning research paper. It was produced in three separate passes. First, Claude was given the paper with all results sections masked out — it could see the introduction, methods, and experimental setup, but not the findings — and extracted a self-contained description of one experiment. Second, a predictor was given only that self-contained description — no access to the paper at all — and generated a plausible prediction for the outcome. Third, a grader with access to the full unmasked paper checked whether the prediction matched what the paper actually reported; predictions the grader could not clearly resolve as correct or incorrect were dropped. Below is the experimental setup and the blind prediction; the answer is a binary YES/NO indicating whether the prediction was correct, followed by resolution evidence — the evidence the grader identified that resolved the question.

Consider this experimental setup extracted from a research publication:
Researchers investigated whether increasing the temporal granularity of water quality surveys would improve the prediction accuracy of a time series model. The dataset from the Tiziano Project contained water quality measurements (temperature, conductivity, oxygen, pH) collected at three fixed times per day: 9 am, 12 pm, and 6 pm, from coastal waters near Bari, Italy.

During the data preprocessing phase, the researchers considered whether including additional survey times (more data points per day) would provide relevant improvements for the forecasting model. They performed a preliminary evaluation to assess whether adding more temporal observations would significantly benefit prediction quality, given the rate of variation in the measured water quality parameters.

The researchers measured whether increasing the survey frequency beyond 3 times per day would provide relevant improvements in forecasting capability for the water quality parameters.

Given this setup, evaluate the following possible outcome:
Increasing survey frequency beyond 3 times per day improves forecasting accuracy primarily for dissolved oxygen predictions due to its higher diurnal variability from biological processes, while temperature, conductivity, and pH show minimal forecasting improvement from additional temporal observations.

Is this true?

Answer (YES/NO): NO